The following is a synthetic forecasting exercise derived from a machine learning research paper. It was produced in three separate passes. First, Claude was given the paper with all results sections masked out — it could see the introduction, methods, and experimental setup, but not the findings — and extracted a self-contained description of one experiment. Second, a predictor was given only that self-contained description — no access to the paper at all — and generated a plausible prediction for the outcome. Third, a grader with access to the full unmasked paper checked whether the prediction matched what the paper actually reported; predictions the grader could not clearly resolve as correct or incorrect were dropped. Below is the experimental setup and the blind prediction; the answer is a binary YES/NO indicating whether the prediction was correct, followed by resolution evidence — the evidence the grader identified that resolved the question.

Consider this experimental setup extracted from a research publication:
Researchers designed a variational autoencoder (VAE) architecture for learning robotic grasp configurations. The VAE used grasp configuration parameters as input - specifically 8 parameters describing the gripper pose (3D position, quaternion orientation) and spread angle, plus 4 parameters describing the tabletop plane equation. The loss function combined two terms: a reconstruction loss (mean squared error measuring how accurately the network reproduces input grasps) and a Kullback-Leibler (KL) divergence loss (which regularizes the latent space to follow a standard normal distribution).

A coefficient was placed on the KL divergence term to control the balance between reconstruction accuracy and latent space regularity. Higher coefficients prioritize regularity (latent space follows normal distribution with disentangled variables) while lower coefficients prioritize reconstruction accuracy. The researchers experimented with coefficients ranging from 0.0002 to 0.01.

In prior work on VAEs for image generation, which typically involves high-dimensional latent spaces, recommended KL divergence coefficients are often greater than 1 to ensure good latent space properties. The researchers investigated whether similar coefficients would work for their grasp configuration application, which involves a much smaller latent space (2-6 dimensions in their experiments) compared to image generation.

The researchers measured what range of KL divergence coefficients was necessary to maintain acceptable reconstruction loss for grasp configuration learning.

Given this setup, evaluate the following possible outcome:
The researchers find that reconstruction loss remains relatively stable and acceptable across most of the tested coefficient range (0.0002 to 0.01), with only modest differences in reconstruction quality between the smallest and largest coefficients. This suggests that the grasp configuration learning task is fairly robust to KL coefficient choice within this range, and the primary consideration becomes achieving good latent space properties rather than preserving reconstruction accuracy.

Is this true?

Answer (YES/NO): NO